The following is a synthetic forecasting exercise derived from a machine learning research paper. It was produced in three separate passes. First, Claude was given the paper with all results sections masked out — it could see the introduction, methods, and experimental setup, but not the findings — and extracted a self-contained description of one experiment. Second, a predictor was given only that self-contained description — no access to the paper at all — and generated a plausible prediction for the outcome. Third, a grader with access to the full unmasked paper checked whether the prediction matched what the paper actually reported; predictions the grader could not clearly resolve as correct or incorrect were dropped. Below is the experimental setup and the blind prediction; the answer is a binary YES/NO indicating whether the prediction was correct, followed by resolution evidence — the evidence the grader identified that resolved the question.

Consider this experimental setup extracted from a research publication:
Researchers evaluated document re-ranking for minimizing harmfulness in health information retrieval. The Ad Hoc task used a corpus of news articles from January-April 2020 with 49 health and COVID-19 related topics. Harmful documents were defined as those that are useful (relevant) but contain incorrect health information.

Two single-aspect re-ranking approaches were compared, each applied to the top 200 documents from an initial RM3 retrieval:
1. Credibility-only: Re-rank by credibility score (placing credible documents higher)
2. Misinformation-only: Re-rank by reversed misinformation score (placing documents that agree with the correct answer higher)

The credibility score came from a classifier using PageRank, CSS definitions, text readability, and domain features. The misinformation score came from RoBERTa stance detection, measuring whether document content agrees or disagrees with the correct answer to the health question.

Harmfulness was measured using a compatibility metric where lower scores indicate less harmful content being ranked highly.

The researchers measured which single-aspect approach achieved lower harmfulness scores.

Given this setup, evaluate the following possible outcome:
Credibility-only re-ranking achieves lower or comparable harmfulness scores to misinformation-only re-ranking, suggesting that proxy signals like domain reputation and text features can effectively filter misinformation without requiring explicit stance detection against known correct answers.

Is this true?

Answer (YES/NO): YES